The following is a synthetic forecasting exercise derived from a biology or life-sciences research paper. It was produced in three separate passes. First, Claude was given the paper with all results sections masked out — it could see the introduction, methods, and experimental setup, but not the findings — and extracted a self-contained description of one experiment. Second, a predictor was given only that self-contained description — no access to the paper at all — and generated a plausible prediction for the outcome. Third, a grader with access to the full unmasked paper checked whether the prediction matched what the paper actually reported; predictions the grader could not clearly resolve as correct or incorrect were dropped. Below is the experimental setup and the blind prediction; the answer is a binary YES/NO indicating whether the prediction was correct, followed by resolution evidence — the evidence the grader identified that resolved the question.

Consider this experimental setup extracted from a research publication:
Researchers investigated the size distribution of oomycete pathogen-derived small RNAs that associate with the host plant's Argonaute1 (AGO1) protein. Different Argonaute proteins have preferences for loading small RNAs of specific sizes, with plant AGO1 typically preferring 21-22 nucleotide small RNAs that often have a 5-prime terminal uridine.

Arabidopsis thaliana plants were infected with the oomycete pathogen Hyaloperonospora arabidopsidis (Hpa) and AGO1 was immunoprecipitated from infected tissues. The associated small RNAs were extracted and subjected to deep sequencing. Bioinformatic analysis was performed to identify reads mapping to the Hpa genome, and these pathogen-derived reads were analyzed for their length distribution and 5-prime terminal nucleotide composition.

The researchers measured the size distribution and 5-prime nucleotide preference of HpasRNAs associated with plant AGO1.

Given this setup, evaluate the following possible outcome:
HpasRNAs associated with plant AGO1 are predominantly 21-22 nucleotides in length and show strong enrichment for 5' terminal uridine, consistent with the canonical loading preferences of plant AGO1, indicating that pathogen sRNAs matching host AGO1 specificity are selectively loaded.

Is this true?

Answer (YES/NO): YES